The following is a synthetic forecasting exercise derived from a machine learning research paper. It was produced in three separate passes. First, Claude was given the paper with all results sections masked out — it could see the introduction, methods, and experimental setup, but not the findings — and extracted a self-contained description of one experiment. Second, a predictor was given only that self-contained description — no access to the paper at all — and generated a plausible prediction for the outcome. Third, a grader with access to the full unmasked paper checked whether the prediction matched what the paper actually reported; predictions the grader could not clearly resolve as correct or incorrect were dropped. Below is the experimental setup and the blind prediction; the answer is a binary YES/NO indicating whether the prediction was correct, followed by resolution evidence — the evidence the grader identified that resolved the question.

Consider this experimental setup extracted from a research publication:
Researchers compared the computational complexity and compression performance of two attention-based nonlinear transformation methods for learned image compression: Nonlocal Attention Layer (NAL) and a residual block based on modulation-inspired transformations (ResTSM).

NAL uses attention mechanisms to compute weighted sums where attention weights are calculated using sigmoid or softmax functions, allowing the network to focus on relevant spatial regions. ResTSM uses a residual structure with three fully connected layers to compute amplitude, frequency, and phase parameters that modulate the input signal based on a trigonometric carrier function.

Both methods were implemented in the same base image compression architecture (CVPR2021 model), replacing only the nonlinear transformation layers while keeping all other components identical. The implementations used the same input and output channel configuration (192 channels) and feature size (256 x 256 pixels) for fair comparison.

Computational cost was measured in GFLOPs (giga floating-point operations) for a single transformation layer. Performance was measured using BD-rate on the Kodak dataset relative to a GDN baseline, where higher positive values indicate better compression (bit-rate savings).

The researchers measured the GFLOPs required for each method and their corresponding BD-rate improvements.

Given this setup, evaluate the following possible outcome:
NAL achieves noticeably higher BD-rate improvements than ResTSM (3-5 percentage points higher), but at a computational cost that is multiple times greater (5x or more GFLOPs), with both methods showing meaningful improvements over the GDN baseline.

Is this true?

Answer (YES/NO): NO